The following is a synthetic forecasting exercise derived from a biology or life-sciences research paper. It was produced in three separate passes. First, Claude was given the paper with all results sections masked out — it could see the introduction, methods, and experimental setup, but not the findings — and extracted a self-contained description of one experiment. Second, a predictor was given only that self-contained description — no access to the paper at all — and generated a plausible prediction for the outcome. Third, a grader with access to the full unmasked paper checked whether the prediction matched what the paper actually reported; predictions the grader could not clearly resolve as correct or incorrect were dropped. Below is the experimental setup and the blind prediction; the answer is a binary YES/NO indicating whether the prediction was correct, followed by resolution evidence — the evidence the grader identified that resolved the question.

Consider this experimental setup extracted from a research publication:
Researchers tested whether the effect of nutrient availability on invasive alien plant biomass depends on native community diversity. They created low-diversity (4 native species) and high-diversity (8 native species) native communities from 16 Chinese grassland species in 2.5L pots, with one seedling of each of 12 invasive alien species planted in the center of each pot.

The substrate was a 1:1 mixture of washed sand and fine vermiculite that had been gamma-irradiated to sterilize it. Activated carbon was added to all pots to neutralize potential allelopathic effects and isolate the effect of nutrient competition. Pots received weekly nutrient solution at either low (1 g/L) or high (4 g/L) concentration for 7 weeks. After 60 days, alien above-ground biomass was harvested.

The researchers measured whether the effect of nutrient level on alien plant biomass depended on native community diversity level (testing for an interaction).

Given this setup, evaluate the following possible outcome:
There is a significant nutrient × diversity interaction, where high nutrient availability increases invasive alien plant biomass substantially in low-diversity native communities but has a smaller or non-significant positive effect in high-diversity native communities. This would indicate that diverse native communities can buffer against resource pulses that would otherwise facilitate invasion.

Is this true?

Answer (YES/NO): NO